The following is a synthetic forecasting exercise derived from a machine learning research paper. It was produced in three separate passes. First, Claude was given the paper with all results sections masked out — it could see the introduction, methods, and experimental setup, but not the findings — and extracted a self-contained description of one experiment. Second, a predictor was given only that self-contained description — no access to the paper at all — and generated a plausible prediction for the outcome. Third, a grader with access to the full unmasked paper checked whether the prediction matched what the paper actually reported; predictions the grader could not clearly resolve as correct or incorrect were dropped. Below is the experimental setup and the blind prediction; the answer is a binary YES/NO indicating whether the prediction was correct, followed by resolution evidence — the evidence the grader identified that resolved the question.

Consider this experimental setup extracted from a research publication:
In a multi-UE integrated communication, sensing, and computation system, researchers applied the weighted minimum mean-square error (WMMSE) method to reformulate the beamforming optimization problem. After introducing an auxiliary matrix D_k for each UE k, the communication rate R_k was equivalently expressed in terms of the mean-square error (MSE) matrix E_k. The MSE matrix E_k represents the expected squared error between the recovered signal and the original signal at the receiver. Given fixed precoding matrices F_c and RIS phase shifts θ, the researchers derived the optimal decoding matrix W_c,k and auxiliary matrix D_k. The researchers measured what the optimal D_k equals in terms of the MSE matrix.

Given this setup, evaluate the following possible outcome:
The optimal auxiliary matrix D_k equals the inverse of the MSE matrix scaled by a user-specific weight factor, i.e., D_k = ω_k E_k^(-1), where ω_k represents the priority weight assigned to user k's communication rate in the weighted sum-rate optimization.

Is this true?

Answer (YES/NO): NO